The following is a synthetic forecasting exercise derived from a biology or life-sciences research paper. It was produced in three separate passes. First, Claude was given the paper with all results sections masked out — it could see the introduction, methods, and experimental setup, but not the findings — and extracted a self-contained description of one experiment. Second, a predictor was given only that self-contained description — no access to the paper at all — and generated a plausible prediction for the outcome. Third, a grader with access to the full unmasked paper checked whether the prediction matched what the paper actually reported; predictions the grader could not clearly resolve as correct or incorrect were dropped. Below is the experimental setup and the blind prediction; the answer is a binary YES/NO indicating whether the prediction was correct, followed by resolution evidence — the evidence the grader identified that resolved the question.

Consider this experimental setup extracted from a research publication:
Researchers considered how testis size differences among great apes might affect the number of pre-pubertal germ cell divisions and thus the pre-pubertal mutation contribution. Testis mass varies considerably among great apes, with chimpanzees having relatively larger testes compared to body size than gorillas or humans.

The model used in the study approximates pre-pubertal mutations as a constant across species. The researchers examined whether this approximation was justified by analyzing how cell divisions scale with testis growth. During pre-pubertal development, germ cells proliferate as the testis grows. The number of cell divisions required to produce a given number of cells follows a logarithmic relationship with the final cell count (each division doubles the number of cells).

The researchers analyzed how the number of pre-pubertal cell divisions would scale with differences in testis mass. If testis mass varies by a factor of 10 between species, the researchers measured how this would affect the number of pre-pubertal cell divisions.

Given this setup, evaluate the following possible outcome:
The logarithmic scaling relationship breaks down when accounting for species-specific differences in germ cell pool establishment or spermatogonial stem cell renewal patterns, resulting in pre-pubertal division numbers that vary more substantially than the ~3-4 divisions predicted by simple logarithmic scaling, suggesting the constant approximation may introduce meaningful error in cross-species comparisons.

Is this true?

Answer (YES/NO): NO